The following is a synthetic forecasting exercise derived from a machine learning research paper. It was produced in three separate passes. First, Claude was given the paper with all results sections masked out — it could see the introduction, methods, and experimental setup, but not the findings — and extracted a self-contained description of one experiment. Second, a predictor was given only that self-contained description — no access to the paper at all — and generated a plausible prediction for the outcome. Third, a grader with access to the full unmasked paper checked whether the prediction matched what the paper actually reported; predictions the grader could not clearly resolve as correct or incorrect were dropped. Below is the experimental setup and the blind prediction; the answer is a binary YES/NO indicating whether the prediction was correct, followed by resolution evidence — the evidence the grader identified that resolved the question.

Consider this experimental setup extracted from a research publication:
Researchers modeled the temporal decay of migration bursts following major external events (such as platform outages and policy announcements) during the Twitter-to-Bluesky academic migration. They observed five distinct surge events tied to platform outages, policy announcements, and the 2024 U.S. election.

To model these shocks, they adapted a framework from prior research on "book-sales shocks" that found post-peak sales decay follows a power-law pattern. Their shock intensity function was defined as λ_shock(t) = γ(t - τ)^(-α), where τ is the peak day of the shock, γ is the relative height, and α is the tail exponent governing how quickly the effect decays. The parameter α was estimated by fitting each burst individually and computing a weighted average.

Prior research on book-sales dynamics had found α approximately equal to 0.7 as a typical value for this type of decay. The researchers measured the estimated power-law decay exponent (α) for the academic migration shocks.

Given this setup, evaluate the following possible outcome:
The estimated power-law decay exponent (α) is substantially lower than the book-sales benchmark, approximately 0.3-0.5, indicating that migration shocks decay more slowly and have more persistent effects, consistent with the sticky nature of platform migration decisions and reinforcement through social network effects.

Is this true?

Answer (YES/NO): NO